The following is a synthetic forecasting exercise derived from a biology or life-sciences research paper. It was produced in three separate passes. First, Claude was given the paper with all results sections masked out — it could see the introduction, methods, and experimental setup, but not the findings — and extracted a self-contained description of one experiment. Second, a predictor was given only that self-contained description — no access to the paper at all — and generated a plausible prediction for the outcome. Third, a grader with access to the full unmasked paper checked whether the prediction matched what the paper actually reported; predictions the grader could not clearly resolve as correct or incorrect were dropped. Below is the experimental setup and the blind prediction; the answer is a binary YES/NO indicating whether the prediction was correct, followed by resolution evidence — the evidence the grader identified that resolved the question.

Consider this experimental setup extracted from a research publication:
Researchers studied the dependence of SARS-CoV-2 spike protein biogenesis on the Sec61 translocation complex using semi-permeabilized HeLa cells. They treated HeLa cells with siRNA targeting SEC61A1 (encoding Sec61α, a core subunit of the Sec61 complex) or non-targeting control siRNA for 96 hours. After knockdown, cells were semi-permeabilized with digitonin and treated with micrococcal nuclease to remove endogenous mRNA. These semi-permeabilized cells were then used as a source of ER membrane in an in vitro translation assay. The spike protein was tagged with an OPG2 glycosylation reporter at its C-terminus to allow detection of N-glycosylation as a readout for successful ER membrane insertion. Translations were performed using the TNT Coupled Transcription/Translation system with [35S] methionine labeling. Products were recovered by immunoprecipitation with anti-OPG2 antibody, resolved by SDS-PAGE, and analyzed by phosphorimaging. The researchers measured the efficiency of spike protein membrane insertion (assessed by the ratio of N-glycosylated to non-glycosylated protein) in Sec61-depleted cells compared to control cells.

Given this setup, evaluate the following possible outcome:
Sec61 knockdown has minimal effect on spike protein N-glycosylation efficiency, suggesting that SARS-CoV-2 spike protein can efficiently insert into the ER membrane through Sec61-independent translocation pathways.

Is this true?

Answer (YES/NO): NO